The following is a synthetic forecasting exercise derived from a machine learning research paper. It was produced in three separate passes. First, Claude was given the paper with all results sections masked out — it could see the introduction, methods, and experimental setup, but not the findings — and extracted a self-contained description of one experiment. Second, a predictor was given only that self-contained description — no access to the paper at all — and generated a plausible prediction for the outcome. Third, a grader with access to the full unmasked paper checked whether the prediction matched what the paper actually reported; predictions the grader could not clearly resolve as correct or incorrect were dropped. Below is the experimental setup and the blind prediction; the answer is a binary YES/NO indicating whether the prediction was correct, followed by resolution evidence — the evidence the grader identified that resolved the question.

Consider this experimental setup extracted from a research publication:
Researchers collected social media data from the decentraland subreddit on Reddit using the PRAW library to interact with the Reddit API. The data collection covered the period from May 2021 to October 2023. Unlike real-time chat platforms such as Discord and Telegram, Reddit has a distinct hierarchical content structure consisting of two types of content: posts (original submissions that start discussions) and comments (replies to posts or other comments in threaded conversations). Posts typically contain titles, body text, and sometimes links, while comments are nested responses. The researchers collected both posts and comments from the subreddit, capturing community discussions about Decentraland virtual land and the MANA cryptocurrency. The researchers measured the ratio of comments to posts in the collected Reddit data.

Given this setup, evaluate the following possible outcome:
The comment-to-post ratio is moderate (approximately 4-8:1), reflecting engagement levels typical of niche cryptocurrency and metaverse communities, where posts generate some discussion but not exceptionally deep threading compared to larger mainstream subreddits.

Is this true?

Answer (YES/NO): YES